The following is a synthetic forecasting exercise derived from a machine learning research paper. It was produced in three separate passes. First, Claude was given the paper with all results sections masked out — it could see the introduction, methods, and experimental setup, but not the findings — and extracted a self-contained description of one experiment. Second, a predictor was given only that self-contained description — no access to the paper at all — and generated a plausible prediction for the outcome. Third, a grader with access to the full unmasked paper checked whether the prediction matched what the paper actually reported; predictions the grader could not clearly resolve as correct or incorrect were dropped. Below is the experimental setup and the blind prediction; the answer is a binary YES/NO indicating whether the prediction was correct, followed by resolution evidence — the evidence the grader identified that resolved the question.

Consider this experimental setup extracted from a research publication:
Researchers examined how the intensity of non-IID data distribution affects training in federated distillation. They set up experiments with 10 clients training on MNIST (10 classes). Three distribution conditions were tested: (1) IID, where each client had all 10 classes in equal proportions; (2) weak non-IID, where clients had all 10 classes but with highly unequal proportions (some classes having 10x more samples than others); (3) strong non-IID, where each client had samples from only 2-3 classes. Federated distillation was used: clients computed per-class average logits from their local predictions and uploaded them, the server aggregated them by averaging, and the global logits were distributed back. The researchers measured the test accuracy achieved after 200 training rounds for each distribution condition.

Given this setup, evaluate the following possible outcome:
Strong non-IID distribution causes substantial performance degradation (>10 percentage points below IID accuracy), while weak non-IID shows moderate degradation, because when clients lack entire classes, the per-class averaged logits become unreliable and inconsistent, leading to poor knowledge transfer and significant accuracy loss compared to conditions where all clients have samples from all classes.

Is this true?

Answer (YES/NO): NO